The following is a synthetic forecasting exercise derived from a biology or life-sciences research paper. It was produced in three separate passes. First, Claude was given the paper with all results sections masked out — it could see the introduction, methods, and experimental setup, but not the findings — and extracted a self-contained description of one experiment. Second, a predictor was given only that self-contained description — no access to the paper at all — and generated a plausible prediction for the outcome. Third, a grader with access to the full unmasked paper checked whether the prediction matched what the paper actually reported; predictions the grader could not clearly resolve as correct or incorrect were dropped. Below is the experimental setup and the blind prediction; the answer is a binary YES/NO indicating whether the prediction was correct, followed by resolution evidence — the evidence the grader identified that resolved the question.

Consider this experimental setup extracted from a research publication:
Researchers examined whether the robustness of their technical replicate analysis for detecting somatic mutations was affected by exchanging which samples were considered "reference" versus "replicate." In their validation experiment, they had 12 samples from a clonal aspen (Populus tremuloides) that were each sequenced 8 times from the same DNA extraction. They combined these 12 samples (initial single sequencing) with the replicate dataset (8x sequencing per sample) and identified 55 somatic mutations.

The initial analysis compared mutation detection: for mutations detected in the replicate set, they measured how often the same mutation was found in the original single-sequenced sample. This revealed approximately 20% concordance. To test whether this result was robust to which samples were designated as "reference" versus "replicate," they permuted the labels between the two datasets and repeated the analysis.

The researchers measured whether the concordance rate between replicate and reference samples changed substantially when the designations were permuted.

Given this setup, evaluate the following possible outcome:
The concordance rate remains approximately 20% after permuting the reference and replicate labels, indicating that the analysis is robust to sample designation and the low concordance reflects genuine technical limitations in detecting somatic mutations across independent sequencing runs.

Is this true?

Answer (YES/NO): YES